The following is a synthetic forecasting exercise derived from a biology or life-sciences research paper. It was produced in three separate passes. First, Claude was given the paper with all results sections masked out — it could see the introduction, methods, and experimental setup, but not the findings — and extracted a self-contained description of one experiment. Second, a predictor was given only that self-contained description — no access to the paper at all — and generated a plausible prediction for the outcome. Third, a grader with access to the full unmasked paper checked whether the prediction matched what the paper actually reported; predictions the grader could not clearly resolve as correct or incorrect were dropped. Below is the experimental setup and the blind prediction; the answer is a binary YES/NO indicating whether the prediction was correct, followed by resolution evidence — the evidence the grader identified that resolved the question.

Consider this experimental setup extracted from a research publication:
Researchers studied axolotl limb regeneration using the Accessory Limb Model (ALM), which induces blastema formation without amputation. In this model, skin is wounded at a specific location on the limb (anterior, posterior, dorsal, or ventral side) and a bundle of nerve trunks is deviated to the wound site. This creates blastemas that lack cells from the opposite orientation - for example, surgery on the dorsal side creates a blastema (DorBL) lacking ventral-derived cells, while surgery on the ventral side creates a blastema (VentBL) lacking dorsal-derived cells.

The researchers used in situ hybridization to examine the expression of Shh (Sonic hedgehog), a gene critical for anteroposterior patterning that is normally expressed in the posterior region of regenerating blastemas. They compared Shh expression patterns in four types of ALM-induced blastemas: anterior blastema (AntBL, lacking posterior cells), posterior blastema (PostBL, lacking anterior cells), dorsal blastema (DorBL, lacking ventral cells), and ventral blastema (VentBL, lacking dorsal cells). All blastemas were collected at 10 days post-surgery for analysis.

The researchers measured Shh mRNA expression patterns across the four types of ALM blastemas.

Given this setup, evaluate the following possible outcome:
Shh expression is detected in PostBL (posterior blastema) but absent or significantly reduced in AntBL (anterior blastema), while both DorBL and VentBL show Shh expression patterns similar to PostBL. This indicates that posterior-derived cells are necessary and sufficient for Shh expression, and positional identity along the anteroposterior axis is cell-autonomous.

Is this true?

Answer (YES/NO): NO